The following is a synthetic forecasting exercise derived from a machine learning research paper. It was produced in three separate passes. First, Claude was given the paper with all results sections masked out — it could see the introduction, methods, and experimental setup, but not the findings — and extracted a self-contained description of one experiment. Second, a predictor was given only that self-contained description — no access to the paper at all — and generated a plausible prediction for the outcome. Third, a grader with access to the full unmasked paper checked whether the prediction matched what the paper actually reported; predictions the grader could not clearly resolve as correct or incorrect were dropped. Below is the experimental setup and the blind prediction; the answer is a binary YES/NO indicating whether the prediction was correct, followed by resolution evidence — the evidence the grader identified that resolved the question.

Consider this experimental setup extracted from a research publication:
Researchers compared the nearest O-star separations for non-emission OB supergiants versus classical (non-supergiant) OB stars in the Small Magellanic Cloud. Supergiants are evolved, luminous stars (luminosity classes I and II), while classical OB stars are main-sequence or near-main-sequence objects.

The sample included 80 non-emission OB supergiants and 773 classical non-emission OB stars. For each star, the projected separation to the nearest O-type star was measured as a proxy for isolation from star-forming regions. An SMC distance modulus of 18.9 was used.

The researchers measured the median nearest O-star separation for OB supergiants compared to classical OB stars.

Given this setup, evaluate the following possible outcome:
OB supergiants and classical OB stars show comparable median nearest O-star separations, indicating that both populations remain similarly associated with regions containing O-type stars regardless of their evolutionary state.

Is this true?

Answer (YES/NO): YES